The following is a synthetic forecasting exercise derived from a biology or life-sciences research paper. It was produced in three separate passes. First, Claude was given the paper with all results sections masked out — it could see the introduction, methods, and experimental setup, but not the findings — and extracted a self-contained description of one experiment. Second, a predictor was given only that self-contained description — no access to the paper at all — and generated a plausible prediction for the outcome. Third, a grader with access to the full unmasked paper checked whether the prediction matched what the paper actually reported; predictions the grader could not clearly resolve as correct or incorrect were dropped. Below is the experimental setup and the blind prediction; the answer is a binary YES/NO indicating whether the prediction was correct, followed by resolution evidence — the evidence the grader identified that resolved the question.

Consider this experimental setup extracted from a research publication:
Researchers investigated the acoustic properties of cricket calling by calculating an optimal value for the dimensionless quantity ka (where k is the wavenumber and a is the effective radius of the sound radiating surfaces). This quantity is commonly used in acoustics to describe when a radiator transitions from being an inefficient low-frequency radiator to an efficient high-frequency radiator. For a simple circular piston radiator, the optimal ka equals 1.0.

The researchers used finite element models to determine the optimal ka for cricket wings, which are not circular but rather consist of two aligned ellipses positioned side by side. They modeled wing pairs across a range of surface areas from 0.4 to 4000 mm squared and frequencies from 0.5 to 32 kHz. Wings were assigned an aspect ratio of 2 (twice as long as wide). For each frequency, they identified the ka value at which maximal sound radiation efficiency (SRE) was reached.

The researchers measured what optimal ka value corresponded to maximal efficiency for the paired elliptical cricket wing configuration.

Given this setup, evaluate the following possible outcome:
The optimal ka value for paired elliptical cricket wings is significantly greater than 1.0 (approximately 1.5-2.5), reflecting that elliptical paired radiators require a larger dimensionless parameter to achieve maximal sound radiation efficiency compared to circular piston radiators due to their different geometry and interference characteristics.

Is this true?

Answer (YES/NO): NO